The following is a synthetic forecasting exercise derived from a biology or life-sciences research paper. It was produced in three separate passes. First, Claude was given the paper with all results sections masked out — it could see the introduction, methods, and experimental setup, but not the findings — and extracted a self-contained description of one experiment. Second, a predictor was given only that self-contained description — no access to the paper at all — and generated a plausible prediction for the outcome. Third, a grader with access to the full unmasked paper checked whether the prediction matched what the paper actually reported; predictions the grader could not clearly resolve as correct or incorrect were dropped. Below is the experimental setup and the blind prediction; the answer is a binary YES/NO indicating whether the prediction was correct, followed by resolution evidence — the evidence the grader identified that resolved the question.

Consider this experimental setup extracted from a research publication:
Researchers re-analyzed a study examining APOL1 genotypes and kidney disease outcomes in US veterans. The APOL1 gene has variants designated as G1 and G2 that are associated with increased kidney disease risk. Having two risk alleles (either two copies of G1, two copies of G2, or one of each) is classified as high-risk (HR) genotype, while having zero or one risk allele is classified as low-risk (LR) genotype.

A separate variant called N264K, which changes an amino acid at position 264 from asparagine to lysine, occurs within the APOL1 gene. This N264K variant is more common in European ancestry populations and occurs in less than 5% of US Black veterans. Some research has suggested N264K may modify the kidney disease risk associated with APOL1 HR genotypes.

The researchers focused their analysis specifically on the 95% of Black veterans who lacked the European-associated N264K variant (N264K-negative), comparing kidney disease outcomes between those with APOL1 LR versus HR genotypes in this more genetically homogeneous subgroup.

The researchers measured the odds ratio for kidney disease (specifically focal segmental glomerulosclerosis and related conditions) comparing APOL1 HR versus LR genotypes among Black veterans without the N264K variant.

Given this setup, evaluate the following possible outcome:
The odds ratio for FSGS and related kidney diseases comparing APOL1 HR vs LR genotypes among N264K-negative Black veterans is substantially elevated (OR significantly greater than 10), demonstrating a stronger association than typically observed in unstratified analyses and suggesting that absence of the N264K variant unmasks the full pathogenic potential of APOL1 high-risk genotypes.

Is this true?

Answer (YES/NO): NO